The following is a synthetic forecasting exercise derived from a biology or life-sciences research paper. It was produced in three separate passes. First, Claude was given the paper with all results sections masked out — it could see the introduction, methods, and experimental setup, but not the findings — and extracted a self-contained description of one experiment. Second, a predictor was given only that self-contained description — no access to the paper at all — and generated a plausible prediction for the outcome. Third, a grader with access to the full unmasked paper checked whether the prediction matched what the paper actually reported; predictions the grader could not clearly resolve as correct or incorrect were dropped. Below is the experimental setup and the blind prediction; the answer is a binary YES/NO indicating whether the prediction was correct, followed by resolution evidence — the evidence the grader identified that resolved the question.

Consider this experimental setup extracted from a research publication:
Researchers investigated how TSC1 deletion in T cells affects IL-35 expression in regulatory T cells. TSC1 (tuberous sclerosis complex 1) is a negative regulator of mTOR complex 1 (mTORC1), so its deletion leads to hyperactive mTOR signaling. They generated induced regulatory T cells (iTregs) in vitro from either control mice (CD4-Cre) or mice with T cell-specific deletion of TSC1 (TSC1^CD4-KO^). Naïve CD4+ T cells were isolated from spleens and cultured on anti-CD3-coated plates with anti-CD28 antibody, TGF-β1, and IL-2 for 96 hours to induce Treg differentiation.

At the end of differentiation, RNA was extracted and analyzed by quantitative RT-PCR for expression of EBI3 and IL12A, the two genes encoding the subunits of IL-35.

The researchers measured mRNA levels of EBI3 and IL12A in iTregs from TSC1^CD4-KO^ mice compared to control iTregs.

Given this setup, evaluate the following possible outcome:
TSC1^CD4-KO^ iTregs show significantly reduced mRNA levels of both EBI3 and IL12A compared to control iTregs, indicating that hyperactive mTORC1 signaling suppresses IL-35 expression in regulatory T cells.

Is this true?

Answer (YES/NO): NO